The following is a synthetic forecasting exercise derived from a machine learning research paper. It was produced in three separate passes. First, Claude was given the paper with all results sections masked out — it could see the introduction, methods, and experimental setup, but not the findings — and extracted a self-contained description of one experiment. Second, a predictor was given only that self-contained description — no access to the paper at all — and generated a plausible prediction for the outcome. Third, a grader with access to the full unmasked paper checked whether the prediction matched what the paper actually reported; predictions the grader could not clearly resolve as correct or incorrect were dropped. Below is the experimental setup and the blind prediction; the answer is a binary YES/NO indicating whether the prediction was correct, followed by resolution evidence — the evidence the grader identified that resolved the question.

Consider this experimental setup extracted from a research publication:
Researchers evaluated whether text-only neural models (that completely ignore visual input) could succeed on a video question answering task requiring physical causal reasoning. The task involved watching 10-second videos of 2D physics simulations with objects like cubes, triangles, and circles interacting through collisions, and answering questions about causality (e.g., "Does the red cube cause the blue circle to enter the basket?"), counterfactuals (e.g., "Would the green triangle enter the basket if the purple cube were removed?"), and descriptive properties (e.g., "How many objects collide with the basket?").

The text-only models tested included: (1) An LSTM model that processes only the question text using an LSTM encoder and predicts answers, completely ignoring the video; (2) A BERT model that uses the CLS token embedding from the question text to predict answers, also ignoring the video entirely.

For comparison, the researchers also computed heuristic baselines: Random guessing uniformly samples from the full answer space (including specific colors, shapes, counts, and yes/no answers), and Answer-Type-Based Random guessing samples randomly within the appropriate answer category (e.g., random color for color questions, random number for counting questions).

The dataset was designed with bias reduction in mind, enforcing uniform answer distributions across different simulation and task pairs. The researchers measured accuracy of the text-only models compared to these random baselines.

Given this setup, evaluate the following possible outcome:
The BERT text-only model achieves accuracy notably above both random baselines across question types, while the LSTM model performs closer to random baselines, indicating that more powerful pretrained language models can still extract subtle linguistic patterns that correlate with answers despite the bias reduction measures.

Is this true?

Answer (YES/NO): NO